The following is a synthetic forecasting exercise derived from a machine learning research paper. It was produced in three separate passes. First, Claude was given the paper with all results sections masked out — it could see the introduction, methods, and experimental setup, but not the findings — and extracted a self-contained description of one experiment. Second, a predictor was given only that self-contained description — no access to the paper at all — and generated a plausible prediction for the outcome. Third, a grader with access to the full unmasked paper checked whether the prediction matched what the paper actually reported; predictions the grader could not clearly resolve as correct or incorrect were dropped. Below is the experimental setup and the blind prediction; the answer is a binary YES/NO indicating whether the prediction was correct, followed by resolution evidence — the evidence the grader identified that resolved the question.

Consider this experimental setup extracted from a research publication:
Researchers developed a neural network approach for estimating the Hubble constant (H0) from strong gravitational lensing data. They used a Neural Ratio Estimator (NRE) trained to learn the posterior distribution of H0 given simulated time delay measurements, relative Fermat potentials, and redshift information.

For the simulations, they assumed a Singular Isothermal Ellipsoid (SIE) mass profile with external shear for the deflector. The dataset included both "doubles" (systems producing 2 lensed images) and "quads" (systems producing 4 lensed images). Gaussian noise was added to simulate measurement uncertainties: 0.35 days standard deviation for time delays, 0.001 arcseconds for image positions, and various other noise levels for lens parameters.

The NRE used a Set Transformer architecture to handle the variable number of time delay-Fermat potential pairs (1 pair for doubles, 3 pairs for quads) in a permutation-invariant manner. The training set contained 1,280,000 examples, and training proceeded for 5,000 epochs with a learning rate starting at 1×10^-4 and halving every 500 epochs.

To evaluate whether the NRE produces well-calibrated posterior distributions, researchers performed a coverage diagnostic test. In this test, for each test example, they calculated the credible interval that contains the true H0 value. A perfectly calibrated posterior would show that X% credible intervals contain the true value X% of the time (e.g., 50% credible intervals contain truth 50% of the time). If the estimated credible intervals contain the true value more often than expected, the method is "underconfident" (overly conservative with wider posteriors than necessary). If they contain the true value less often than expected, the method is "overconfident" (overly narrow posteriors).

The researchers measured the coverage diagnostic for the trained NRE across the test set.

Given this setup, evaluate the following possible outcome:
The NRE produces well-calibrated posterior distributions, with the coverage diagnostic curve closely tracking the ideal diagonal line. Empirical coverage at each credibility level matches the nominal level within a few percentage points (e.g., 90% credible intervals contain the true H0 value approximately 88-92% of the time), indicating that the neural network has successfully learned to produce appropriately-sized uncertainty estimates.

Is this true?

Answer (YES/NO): NO